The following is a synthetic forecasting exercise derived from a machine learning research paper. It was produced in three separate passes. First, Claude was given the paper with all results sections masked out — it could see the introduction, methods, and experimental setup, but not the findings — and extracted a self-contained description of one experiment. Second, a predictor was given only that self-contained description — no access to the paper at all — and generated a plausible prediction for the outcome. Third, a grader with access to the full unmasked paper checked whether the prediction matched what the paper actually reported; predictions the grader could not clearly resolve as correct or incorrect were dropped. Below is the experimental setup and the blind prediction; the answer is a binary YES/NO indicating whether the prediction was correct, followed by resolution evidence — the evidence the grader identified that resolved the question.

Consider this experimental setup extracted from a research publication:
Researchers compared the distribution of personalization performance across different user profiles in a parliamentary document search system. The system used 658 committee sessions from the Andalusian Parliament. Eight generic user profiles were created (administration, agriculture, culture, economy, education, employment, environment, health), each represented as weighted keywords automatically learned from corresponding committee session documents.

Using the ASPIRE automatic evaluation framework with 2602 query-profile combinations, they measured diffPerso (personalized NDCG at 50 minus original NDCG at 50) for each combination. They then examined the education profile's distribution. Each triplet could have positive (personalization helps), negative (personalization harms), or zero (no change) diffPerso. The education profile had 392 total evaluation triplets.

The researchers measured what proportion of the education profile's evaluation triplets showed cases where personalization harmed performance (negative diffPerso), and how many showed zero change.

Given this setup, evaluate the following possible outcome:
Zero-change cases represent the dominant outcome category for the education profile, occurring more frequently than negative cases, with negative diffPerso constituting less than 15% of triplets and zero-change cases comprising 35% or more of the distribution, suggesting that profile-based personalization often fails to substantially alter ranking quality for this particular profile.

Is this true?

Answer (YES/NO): NO